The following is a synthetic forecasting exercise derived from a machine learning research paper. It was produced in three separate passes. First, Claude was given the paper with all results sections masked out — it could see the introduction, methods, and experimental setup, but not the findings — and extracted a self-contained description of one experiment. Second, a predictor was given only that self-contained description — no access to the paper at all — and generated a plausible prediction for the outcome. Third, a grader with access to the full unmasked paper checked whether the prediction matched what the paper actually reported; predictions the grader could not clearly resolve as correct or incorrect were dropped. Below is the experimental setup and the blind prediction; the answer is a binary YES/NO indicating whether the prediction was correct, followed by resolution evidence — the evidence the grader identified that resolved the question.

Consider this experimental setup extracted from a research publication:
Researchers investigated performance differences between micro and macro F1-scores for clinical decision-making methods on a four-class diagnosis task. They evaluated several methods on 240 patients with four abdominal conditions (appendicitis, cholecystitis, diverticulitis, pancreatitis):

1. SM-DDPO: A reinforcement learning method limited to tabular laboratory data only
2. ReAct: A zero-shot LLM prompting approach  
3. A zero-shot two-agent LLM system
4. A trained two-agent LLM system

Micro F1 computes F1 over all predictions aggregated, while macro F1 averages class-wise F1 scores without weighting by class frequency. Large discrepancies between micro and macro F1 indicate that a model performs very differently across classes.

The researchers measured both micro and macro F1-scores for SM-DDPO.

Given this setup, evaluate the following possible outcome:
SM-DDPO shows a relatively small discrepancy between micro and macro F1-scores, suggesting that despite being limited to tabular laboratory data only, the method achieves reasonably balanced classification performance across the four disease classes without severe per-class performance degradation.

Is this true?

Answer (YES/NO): NO